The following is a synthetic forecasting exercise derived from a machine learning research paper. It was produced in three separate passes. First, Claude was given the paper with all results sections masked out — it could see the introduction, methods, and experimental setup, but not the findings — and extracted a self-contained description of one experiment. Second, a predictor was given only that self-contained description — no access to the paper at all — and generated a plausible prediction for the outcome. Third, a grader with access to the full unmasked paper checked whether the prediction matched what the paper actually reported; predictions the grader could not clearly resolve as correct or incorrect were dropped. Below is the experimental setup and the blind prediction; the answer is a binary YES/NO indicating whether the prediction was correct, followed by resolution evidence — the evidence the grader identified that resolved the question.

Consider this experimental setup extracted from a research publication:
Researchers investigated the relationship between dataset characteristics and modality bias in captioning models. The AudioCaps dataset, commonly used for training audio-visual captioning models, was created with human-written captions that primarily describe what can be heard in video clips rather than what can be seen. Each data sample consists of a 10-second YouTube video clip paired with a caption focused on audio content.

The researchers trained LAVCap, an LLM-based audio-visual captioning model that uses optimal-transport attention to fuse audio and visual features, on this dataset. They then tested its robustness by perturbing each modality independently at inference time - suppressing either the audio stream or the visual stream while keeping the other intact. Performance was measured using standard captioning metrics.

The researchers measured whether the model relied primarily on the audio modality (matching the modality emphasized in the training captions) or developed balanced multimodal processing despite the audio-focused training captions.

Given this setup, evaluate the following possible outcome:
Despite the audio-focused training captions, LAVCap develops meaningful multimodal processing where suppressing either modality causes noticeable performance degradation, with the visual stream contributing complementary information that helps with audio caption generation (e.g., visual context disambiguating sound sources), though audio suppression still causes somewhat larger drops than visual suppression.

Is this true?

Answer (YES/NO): NO